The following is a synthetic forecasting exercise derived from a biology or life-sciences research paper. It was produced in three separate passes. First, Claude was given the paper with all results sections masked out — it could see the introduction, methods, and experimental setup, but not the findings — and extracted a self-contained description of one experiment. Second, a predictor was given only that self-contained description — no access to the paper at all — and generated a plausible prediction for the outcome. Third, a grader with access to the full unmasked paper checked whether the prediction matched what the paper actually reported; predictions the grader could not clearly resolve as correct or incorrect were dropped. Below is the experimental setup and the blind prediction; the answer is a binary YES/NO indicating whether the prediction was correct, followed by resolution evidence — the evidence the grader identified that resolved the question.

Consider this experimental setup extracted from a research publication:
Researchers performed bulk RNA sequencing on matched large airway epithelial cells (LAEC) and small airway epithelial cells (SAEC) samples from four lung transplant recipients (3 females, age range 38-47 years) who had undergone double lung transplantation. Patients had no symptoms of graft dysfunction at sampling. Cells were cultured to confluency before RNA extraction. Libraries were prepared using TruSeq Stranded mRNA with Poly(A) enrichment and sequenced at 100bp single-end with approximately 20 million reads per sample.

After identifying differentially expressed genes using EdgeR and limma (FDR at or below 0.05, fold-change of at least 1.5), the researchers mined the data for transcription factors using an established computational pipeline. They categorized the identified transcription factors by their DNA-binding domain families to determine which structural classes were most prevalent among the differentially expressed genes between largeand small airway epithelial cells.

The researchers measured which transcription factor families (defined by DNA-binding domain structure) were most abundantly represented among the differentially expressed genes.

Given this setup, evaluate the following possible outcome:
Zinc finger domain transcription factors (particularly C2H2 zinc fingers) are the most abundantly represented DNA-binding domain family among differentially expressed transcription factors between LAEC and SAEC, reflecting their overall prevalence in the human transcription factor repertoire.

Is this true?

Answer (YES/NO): YES